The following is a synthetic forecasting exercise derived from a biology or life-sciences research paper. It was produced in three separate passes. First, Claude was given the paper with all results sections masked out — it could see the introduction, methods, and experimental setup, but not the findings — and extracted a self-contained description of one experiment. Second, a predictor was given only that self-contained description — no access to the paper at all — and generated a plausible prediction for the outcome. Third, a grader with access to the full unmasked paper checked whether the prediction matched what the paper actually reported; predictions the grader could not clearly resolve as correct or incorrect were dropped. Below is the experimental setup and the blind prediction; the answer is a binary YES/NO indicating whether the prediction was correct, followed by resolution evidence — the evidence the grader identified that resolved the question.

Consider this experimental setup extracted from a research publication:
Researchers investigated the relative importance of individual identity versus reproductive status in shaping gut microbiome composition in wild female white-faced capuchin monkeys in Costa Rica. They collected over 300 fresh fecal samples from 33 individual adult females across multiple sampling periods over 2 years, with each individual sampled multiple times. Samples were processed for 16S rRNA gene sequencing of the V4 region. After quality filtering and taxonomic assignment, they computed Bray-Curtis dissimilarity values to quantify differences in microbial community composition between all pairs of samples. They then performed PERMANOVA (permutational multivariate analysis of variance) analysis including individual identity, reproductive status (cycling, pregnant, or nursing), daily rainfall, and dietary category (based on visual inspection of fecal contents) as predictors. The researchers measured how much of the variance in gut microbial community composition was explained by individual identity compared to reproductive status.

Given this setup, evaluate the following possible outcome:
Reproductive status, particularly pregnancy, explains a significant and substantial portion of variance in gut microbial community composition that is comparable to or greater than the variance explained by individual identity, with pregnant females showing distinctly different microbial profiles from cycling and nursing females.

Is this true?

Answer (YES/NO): NO